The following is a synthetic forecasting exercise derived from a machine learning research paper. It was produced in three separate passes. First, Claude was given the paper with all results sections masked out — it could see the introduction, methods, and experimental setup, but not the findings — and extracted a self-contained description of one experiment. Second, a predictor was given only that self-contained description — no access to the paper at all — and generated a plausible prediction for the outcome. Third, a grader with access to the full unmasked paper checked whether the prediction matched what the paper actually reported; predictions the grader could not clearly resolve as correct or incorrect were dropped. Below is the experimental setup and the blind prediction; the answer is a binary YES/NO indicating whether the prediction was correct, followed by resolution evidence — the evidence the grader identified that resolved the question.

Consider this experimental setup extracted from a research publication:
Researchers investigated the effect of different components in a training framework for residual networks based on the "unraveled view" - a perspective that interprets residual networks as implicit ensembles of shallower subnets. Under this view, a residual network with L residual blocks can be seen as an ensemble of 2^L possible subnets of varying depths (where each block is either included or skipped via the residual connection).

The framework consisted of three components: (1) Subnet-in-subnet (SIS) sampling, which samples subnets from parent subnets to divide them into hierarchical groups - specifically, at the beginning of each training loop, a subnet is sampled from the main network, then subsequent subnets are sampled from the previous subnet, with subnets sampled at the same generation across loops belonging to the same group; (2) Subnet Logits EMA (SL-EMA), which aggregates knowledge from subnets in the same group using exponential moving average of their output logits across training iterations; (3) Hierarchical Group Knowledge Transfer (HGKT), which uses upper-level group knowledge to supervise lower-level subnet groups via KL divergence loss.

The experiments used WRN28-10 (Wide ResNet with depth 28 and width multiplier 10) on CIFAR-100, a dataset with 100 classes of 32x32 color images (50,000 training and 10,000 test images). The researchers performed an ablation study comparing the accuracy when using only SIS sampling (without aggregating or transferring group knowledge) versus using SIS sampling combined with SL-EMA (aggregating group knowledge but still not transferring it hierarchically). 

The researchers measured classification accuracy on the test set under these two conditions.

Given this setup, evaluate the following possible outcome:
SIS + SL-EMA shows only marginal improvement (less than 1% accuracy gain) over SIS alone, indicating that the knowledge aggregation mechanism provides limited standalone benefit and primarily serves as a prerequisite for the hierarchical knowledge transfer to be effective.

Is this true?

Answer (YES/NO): NO